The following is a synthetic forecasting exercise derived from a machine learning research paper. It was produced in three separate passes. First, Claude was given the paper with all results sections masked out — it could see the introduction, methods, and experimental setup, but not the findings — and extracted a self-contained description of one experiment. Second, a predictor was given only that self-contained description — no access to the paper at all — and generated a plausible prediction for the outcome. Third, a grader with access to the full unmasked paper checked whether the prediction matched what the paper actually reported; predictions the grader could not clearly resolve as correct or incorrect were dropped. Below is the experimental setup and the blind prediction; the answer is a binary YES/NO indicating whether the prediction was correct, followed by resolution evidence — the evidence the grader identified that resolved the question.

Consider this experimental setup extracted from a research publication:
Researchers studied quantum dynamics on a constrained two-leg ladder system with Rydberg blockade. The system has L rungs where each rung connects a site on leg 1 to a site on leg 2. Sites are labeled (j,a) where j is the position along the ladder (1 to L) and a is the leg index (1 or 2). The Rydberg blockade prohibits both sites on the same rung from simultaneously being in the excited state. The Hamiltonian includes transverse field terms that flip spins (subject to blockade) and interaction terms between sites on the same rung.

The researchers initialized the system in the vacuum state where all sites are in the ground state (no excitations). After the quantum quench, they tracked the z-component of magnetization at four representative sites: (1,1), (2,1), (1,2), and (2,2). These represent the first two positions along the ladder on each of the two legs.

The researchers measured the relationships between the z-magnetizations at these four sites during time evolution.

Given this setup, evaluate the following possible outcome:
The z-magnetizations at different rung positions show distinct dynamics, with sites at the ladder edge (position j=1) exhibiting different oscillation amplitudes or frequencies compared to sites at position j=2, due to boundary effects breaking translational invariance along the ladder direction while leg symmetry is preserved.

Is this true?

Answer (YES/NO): NO